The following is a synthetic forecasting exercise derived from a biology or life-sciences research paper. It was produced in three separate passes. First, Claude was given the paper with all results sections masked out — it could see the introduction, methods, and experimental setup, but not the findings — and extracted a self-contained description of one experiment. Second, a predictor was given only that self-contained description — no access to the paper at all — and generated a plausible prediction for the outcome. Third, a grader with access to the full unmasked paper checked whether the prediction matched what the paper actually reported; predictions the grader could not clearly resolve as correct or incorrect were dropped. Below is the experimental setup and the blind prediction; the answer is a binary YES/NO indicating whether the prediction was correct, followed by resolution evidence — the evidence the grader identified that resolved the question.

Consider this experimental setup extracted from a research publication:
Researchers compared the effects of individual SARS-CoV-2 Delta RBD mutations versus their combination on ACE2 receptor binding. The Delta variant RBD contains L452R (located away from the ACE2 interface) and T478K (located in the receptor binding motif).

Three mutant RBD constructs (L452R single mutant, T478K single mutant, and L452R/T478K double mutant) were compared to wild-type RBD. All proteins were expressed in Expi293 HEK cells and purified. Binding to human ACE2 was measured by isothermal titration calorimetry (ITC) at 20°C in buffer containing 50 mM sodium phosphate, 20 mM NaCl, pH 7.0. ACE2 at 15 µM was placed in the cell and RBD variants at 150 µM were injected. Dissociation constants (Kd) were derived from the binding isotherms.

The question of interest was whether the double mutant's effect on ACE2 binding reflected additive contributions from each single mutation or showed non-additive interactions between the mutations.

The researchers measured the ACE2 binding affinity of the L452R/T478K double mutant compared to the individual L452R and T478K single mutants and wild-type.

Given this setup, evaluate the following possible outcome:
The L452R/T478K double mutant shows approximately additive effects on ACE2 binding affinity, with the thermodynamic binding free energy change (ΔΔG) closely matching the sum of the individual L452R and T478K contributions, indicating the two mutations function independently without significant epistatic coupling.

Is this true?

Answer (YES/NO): YES